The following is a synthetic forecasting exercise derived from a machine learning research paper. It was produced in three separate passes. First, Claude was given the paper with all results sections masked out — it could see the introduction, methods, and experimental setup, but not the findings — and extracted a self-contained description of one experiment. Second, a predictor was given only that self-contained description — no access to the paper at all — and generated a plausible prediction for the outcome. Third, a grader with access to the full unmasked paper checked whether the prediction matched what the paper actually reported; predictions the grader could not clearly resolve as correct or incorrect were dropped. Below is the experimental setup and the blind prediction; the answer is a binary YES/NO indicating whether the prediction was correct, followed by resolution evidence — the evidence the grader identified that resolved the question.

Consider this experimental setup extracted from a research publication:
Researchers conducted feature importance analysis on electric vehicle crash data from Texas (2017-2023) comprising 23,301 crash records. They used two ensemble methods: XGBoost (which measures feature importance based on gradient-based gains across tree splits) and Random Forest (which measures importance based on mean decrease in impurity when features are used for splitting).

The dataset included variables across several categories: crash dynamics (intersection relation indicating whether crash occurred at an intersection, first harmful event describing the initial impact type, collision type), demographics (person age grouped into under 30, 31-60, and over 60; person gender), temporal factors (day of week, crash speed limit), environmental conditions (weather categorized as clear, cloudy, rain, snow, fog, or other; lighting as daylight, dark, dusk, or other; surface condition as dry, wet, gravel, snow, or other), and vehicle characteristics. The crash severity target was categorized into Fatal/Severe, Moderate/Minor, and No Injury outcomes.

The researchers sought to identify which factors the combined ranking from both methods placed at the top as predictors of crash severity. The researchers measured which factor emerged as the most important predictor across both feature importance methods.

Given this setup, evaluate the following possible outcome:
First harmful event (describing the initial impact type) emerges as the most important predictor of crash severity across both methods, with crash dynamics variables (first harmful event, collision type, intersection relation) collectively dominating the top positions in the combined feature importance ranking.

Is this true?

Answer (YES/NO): NO